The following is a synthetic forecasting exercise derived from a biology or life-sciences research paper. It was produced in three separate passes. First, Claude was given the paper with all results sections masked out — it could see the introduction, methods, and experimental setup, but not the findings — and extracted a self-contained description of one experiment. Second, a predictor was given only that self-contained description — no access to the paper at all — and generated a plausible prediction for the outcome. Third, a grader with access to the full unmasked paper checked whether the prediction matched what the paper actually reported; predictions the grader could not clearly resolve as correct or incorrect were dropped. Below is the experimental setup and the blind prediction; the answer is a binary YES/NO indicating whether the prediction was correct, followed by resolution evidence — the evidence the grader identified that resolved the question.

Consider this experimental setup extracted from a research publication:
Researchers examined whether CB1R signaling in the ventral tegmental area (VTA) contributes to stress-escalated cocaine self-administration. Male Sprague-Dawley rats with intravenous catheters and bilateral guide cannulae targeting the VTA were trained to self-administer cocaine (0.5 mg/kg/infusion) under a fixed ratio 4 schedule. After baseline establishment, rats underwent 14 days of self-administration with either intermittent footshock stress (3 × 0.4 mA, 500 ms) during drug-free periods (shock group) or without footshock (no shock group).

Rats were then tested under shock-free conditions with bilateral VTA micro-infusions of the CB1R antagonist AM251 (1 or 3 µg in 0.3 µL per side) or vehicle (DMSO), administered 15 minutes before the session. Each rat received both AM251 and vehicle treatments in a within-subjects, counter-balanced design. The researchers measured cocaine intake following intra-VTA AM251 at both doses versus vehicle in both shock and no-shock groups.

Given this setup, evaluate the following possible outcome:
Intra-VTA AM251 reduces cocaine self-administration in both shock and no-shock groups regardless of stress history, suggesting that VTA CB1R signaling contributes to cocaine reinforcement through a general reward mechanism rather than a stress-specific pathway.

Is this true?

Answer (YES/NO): NO